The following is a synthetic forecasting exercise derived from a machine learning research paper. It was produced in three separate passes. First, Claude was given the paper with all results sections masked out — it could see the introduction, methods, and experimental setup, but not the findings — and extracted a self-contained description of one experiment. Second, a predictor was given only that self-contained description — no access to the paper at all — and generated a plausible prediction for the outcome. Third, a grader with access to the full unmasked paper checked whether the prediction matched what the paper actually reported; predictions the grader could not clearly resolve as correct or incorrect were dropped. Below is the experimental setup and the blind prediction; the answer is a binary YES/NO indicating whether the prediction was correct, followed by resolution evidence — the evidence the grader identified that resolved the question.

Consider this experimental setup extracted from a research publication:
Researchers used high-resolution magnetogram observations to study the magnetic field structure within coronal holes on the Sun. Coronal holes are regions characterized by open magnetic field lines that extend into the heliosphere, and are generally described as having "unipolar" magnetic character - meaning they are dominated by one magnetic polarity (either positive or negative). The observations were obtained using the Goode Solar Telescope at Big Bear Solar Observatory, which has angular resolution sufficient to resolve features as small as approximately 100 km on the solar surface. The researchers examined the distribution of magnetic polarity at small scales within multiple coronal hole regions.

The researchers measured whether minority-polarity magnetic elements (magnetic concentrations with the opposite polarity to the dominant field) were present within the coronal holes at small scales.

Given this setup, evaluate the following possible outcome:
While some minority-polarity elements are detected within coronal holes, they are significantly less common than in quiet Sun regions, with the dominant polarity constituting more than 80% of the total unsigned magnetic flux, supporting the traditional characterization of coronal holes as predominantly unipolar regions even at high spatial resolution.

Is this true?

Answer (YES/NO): NO